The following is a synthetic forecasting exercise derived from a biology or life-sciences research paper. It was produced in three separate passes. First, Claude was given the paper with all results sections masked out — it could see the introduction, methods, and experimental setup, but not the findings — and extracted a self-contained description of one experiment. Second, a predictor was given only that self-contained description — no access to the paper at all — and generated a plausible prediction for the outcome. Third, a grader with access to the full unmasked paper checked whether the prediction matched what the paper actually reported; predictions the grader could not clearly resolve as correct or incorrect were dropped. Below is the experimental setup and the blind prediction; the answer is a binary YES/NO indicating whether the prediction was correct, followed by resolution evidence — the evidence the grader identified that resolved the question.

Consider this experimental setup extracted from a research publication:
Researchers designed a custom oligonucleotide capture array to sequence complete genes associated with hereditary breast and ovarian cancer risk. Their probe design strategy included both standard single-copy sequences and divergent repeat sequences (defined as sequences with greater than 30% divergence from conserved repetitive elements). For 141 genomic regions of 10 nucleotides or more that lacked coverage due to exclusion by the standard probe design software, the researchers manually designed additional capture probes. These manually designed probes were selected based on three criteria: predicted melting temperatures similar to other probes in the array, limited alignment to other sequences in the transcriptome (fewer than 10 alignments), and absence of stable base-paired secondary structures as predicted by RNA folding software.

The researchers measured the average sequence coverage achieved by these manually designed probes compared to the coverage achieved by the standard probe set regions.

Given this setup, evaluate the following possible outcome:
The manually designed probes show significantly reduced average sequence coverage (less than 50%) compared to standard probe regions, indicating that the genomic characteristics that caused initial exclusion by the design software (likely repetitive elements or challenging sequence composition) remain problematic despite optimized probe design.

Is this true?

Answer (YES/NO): NO